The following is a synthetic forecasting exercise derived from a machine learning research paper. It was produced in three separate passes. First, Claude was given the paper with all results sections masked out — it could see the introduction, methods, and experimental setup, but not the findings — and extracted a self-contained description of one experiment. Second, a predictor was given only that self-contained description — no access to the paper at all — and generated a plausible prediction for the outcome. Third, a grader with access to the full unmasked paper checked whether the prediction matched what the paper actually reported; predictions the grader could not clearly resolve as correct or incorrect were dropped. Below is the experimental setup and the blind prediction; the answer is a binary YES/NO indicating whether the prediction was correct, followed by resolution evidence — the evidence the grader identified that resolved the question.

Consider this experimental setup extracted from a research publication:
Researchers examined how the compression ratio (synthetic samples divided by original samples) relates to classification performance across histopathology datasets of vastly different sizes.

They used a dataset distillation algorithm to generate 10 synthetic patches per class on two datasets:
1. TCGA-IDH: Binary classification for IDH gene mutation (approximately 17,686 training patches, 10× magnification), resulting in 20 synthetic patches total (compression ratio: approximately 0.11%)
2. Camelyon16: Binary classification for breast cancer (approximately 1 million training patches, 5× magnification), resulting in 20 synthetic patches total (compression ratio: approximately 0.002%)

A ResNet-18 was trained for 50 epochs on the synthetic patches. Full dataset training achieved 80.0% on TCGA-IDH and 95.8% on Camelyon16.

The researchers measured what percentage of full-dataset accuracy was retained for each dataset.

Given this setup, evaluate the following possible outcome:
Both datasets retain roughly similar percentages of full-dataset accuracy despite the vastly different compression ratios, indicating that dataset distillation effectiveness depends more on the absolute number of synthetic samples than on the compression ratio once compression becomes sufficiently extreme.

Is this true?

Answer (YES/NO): NO